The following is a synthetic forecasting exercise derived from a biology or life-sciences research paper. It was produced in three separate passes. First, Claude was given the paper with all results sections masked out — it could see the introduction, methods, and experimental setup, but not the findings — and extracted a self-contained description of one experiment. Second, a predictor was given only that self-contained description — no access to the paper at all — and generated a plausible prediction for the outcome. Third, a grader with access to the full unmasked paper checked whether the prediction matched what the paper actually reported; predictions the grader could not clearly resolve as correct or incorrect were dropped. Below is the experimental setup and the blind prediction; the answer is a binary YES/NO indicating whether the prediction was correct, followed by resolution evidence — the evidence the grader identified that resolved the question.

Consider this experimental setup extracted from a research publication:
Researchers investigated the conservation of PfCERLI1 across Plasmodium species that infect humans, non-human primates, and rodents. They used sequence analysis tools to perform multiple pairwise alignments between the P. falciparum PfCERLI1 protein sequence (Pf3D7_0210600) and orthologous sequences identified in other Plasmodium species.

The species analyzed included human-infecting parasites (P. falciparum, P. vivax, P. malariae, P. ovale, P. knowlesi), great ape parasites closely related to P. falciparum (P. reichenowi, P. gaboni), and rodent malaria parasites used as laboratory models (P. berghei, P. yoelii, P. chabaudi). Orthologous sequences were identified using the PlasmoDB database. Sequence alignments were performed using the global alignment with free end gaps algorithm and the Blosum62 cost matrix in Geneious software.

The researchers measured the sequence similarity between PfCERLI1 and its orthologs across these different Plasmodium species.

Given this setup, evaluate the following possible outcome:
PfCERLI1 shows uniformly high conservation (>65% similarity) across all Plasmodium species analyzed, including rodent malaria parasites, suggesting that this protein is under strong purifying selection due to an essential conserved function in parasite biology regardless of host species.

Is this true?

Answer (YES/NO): YES